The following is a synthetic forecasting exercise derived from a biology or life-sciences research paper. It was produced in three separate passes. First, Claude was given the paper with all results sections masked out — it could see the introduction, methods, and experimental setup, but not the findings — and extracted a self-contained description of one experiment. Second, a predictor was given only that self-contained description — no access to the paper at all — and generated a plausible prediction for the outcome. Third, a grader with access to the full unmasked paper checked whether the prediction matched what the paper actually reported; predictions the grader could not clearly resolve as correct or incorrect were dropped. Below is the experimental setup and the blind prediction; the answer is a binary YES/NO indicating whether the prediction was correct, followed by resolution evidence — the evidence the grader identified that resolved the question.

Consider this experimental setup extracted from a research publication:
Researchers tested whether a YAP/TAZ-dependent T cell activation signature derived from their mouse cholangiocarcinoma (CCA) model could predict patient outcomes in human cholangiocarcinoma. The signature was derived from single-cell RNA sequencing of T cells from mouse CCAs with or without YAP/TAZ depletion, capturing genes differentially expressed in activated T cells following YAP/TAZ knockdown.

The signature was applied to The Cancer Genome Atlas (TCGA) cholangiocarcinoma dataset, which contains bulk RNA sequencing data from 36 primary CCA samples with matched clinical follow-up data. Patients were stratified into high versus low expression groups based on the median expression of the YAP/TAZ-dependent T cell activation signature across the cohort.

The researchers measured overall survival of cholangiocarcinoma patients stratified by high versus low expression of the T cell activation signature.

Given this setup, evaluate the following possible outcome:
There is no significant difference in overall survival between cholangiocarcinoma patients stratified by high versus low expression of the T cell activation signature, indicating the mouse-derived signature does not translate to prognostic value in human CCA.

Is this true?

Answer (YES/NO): NO